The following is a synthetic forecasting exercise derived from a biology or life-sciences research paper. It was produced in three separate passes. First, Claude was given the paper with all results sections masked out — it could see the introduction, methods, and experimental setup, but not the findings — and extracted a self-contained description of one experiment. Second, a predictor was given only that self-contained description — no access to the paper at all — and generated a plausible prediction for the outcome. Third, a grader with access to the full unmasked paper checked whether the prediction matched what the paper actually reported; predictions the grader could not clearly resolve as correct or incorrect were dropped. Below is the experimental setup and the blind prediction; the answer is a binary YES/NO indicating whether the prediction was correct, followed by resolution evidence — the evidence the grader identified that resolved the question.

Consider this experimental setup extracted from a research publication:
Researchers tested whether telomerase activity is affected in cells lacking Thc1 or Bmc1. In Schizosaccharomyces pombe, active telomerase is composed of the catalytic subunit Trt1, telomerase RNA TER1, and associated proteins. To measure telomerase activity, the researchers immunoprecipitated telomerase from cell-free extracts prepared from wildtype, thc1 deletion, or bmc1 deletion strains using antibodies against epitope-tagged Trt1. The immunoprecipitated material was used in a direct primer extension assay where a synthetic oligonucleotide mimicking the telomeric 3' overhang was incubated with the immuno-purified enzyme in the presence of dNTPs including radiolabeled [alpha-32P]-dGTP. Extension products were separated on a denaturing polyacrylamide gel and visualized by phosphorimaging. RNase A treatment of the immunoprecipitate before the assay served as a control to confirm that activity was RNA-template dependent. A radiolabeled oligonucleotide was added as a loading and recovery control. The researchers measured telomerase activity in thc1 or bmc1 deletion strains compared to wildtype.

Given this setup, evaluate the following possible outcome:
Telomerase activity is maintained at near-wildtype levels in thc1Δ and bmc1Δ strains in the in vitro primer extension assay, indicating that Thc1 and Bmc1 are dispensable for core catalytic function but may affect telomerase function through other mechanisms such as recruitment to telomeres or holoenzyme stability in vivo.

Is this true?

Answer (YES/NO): NO